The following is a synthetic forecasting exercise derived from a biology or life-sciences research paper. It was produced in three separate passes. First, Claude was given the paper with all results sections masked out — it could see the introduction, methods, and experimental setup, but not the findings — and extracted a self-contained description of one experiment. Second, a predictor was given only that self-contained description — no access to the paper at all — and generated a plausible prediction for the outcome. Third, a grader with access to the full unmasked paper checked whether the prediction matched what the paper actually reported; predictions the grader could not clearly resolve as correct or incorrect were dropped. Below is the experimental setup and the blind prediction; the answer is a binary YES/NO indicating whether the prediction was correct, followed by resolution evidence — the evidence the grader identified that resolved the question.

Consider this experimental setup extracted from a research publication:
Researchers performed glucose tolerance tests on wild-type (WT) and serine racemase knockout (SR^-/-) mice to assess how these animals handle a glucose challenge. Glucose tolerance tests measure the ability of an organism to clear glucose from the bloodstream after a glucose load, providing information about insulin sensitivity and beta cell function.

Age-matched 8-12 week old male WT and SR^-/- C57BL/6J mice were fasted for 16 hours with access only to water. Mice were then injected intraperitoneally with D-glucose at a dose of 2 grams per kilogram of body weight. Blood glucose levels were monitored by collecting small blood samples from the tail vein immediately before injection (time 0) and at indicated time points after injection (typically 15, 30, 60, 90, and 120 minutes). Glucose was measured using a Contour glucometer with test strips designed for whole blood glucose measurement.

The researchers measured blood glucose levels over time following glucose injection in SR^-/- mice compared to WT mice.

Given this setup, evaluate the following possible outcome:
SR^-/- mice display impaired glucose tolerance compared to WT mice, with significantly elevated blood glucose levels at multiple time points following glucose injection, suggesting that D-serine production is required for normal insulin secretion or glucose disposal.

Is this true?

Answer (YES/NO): NO